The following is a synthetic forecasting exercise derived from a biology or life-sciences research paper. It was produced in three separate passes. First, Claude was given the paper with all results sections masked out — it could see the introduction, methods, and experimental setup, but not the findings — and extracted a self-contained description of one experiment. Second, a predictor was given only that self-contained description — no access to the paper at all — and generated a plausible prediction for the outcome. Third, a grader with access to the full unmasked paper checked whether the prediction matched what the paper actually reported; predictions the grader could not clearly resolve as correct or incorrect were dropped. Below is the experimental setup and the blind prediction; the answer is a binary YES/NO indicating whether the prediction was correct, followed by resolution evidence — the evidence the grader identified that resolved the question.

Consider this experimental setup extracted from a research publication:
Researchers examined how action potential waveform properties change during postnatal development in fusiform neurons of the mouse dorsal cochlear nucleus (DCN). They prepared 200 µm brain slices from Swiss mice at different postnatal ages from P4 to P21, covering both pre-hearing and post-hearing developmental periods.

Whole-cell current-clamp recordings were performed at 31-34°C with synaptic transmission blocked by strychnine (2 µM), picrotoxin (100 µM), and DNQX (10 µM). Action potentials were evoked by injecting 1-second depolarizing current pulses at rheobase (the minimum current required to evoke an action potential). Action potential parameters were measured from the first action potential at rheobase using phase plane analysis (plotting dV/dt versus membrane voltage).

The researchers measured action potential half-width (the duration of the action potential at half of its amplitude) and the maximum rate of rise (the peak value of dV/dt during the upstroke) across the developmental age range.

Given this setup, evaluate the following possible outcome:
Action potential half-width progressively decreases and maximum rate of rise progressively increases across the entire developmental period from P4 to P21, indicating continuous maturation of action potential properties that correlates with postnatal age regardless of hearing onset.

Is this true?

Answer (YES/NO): NO